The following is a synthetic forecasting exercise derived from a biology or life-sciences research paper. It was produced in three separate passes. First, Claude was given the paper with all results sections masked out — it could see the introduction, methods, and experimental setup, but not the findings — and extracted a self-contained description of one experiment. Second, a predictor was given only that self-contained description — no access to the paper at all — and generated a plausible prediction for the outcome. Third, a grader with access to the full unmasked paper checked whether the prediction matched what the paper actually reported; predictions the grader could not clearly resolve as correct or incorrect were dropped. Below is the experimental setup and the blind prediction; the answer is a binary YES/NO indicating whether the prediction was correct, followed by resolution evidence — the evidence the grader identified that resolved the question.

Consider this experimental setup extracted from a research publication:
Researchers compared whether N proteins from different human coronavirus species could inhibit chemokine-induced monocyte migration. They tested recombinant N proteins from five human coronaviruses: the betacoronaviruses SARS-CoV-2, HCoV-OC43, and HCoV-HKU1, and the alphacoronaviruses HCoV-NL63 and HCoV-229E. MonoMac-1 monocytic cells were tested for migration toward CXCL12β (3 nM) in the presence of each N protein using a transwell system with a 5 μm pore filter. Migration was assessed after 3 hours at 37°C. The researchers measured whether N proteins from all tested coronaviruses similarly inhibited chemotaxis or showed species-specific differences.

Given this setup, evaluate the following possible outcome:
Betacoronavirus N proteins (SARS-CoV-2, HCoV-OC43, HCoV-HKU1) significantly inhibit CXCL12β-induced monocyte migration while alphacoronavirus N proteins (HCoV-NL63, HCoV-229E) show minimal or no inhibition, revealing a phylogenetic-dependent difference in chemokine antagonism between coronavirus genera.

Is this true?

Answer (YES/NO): NO